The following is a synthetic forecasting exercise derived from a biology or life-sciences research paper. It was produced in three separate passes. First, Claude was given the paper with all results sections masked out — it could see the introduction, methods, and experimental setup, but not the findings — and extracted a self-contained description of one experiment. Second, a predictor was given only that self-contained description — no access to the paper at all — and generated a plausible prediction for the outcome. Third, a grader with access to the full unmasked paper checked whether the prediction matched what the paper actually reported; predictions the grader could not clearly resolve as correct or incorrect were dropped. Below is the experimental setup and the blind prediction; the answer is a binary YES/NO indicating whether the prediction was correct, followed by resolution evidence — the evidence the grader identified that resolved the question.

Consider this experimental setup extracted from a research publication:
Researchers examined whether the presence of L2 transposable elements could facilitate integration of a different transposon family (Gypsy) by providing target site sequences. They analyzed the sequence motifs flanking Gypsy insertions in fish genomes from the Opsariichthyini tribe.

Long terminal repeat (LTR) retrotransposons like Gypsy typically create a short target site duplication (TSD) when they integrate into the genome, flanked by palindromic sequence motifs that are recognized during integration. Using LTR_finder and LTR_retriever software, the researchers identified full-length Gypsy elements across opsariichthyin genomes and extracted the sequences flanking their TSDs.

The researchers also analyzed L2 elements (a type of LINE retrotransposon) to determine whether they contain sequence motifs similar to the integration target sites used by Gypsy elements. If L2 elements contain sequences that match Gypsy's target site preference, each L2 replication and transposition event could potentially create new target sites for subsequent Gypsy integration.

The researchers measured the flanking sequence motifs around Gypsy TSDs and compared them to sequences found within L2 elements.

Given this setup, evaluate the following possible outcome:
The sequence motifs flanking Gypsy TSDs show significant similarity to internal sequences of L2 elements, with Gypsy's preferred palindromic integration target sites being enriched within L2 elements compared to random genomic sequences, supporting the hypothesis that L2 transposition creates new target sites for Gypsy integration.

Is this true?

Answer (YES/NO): NO